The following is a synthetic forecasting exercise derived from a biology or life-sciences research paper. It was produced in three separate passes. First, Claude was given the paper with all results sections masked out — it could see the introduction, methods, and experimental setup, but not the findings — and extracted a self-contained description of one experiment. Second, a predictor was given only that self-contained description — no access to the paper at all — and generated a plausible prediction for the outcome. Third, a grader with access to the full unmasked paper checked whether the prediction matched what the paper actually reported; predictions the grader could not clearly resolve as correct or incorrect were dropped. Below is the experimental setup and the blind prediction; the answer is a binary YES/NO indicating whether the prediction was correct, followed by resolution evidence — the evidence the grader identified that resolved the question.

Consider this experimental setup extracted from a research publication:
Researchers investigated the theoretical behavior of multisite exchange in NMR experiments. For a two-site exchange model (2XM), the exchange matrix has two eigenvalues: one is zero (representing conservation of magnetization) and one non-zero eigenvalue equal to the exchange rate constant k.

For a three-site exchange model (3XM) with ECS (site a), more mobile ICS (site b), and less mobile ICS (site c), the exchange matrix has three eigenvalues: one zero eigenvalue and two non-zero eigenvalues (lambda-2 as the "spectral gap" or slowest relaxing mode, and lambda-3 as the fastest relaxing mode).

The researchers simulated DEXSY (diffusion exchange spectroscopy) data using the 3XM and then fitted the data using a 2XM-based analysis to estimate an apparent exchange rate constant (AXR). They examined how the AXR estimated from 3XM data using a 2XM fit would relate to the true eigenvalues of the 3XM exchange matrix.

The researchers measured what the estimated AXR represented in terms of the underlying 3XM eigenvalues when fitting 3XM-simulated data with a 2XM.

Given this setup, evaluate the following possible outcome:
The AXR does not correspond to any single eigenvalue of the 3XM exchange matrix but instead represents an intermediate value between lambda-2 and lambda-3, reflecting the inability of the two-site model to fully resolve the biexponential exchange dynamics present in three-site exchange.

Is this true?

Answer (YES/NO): YES